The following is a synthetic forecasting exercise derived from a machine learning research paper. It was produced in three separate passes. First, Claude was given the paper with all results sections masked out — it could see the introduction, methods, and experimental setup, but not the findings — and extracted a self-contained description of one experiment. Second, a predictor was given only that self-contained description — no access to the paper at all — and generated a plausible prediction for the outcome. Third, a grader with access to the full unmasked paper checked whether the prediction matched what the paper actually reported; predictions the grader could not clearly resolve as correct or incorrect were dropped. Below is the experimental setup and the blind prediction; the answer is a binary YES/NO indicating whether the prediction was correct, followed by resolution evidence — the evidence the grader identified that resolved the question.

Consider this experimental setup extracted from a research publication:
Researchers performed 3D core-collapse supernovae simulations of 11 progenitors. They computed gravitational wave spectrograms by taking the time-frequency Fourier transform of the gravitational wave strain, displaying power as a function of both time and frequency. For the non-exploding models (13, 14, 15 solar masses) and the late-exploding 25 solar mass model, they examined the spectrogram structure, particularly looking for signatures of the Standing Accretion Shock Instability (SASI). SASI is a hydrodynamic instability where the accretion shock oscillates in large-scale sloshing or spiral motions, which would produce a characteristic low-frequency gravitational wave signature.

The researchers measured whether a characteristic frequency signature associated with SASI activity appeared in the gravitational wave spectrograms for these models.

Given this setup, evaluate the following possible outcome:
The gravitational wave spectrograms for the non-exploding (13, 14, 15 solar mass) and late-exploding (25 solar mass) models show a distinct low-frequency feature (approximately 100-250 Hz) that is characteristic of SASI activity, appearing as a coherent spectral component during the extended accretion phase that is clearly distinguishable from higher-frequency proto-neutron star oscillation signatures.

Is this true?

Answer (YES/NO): YES